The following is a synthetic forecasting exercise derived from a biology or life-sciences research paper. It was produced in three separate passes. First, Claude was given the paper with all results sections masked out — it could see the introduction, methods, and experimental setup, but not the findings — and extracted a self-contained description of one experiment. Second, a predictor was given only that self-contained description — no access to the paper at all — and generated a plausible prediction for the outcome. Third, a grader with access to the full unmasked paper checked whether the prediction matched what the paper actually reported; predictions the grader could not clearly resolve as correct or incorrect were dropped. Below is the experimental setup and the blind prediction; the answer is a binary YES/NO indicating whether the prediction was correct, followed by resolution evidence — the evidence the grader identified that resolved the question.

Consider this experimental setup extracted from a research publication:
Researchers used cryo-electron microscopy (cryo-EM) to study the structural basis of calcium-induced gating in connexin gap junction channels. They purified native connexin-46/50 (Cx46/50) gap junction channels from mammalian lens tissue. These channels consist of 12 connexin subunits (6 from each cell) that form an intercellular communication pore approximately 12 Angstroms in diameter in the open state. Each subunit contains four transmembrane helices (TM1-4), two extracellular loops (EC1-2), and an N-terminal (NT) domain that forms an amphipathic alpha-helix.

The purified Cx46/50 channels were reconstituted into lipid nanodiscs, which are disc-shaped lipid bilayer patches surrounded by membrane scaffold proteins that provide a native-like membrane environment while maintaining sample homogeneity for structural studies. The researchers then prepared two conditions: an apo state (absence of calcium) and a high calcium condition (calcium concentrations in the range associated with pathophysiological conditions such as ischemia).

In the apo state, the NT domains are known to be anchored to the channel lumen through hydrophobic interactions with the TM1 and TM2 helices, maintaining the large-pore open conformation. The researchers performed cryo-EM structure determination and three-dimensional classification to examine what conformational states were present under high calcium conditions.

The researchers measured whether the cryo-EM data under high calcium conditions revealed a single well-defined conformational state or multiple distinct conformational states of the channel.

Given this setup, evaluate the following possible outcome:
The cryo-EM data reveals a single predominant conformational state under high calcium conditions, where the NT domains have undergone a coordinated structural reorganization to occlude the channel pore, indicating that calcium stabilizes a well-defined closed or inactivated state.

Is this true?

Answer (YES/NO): NO